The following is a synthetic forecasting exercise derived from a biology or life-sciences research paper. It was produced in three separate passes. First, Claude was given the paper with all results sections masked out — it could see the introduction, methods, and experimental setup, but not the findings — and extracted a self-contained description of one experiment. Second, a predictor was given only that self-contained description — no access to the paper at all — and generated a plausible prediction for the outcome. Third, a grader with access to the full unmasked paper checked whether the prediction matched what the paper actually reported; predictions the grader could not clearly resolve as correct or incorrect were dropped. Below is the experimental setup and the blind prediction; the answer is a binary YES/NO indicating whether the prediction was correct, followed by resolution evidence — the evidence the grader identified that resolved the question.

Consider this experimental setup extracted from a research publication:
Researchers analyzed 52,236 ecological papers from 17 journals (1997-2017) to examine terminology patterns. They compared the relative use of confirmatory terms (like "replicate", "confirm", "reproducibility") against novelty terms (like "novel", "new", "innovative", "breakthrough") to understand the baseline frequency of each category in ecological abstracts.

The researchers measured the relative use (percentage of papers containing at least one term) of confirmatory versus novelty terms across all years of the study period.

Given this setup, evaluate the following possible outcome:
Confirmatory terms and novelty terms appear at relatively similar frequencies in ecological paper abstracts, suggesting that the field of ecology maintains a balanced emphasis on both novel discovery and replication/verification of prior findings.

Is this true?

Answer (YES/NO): NO